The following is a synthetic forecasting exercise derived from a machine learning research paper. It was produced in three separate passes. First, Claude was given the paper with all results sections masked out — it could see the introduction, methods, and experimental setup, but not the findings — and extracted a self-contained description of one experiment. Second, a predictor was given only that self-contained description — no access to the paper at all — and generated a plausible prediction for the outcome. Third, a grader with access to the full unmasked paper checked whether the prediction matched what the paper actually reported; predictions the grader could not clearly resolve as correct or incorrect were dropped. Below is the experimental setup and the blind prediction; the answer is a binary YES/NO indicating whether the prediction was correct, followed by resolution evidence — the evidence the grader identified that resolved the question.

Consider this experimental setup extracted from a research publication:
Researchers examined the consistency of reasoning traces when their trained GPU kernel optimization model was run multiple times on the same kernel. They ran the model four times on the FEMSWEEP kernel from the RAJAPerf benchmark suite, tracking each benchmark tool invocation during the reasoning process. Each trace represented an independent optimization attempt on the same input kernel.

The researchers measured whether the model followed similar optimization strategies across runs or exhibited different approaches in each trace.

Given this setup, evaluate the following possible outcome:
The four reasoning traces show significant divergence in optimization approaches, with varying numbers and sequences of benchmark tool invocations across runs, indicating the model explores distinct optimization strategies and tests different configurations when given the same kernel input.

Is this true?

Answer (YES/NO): YES